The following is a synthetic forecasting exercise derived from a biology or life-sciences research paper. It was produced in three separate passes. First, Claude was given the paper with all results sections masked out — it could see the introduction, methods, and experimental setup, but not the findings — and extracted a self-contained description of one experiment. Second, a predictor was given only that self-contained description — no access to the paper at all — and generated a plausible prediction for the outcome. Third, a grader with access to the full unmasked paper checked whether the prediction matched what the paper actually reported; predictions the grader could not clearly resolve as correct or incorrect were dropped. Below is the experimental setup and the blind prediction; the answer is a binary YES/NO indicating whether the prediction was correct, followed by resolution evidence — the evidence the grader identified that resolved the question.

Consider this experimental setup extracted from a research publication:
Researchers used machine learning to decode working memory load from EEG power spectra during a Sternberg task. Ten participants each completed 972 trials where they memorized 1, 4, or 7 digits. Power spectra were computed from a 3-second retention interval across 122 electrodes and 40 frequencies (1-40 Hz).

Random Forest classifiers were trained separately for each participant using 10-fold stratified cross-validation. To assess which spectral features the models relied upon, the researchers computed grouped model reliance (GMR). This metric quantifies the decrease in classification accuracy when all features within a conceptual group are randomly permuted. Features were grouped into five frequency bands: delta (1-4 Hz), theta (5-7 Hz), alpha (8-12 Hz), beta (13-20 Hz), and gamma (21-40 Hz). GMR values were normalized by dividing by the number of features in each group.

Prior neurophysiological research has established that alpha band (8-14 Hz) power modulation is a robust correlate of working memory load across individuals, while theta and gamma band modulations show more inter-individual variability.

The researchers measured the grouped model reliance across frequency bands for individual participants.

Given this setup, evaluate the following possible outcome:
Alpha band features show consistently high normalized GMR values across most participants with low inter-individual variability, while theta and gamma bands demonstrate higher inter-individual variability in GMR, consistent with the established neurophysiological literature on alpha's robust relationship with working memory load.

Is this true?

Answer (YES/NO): NO